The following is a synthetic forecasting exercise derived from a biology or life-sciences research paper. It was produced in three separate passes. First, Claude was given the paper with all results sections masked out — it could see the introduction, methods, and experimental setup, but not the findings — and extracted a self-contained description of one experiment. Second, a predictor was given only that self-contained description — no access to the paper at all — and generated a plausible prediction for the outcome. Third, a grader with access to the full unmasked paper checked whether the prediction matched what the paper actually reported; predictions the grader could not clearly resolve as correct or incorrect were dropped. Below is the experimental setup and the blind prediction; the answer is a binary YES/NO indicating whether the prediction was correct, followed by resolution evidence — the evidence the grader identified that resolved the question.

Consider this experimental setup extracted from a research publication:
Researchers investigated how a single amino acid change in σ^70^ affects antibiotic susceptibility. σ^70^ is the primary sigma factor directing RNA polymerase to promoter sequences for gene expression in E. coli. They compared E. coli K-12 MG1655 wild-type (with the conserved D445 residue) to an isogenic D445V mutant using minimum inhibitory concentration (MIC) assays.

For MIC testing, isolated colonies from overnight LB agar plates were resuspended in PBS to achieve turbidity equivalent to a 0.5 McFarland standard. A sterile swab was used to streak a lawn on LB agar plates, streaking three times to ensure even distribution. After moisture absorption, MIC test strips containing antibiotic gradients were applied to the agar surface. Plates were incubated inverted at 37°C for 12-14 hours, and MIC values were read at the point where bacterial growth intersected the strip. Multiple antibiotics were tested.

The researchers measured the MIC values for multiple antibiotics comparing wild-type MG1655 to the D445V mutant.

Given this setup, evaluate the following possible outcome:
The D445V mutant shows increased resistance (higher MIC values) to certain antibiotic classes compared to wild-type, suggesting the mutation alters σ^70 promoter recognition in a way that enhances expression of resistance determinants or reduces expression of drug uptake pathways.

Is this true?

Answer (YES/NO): YES